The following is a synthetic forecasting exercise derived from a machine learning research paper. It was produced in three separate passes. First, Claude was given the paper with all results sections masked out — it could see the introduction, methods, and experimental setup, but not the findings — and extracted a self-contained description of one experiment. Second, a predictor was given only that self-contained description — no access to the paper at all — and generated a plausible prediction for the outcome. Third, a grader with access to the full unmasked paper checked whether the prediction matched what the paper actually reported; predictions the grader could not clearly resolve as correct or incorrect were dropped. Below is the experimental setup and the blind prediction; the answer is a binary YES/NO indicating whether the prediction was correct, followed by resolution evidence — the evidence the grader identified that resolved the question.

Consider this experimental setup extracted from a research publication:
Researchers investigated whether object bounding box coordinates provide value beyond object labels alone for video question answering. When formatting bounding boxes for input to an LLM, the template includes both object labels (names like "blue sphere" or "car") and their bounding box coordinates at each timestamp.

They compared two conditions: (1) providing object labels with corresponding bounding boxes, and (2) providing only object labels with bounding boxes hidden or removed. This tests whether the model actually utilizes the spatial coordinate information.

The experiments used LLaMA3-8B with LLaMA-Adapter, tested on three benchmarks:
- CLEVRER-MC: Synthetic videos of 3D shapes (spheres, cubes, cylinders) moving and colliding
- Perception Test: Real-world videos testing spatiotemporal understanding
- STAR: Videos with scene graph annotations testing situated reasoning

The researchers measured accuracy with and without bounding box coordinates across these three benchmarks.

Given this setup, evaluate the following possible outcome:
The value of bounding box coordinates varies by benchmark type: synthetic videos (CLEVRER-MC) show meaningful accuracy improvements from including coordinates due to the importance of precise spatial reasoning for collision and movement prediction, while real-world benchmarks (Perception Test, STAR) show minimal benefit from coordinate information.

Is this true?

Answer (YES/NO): NO